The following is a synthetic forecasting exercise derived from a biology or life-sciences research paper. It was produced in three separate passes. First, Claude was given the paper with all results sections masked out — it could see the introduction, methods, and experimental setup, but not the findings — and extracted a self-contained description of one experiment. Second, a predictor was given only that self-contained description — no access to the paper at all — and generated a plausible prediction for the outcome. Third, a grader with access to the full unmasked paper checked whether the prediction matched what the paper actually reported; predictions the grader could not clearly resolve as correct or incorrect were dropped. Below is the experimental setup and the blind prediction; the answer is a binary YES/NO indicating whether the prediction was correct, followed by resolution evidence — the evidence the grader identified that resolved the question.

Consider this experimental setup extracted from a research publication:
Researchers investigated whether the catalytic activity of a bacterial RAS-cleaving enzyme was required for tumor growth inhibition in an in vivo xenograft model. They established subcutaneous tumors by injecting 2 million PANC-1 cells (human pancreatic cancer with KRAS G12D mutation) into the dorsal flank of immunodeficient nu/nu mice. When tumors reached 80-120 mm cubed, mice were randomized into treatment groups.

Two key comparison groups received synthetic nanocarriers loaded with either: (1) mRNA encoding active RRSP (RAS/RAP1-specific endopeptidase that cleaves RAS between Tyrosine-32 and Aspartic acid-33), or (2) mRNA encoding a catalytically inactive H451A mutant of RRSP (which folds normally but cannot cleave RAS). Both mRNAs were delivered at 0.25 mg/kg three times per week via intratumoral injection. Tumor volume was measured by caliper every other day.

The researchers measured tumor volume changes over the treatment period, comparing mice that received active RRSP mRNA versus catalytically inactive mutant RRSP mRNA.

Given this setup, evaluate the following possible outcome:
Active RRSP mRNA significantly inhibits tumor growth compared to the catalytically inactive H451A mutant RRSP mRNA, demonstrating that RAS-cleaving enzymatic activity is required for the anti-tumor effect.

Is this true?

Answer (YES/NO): NO